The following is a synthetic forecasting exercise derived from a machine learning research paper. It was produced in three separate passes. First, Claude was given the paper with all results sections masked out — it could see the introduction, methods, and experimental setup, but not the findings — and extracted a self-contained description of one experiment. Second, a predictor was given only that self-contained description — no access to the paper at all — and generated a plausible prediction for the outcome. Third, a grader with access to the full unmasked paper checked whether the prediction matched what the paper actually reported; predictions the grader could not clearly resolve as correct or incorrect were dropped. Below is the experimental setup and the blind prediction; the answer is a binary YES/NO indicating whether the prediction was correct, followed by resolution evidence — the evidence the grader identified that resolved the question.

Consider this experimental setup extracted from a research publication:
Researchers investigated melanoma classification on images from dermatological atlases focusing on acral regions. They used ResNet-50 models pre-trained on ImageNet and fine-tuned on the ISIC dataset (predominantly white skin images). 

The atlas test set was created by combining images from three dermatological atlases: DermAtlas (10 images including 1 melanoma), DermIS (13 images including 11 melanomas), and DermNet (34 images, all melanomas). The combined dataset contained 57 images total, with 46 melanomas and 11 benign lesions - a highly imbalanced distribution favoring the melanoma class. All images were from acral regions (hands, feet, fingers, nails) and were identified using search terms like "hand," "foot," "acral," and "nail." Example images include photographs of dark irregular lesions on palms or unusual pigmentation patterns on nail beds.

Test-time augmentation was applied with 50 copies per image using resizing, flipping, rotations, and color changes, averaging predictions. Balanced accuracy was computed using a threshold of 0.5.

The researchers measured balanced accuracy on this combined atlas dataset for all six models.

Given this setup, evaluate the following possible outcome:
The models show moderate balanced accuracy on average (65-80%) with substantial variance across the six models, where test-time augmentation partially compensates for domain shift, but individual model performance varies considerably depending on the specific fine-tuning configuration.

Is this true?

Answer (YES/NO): NO